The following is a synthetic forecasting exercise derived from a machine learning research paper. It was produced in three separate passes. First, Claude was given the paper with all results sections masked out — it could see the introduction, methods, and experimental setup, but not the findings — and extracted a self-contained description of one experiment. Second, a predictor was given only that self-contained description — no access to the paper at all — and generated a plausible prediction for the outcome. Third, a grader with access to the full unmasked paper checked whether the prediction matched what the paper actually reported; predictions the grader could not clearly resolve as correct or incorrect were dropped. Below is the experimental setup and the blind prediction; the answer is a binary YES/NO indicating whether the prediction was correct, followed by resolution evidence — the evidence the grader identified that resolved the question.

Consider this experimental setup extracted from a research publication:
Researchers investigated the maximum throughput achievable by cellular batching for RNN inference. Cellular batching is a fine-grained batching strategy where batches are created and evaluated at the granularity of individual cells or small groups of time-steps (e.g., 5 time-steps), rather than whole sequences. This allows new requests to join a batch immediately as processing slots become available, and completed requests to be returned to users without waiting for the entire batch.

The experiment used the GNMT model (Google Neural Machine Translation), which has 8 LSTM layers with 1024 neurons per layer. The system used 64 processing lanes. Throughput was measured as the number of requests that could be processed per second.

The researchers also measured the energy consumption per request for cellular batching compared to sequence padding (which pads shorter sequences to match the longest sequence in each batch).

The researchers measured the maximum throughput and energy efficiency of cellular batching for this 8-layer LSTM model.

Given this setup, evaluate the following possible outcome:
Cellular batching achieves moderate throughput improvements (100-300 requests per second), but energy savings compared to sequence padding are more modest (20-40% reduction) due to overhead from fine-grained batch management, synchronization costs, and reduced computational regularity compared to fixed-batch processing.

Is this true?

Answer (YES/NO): NO